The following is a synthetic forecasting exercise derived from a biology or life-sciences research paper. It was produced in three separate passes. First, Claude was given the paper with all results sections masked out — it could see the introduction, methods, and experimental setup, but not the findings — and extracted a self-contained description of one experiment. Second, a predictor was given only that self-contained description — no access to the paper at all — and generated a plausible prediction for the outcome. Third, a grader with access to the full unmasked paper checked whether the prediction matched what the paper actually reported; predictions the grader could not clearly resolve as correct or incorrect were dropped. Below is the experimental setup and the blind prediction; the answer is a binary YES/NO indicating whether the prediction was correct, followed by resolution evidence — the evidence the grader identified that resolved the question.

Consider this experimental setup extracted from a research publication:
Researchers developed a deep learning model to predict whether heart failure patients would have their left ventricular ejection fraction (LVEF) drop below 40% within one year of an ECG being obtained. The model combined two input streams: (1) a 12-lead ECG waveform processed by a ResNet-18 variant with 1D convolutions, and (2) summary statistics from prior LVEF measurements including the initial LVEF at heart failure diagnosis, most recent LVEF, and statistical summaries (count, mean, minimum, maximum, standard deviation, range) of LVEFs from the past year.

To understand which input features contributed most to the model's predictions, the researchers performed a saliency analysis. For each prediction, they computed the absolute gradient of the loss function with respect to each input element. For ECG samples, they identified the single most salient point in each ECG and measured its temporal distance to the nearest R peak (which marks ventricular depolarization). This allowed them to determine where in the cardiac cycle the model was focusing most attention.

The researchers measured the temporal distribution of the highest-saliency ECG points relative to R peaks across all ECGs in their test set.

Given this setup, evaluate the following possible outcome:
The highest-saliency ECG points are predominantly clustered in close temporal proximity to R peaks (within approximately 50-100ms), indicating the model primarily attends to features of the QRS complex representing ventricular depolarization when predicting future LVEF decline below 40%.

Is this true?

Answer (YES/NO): NO